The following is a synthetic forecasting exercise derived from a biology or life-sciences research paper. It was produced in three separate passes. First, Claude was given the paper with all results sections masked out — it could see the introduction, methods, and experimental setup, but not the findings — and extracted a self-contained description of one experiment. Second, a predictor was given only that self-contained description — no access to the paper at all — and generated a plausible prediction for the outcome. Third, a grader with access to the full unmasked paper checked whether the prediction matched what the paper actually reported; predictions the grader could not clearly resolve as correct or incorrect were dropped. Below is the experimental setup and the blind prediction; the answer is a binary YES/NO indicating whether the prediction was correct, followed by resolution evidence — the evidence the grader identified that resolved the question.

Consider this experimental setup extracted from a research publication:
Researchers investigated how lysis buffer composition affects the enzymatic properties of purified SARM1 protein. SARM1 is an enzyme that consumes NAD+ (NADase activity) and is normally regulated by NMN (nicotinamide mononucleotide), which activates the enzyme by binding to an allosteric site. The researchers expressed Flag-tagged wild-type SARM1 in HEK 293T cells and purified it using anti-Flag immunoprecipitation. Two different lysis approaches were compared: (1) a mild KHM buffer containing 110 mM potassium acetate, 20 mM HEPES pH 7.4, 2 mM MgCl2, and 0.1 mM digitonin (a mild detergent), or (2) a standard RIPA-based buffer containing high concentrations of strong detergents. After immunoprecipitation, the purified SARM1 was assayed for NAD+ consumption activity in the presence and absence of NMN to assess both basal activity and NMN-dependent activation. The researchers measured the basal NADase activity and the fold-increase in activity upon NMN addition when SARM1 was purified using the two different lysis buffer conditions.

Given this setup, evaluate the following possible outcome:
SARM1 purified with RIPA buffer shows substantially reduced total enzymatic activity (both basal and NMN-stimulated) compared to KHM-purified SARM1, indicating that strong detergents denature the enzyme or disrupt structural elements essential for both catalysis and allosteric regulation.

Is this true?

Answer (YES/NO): NO